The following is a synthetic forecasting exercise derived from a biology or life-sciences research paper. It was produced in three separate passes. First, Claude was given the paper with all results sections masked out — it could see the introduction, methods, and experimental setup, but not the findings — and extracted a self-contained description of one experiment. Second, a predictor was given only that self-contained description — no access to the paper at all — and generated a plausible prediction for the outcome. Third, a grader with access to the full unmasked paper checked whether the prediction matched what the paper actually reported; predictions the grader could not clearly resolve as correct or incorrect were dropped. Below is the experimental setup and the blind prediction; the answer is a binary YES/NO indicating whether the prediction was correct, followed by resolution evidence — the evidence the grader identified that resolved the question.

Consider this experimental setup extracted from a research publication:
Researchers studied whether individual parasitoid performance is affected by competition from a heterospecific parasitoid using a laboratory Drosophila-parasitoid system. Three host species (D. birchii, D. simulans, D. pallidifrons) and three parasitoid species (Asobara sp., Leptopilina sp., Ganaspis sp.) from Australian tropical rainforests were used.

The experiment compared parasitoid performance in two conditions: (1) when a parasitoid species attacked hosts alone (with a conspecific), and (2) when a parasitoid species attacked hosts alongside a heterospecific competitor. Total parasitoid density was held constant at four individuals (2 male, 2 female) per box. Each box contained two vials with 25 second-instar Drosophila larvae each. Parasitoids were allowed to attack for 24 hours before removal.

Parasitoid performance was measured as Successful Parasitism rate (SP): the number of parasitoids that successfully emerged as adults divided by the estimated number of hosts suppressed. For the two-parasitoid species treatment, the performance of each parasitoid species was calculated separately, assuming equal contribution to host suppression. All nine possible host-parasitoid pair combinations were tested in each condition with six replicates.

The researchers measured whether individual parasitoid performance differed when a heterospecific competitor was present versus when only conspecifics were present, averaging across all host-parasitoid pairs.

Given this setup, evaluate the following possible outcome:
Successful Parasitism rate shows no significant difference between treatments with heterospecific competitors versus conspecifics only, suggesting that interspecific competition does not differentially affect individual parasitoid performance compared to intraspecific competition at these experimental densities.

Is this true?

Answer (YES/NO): YES